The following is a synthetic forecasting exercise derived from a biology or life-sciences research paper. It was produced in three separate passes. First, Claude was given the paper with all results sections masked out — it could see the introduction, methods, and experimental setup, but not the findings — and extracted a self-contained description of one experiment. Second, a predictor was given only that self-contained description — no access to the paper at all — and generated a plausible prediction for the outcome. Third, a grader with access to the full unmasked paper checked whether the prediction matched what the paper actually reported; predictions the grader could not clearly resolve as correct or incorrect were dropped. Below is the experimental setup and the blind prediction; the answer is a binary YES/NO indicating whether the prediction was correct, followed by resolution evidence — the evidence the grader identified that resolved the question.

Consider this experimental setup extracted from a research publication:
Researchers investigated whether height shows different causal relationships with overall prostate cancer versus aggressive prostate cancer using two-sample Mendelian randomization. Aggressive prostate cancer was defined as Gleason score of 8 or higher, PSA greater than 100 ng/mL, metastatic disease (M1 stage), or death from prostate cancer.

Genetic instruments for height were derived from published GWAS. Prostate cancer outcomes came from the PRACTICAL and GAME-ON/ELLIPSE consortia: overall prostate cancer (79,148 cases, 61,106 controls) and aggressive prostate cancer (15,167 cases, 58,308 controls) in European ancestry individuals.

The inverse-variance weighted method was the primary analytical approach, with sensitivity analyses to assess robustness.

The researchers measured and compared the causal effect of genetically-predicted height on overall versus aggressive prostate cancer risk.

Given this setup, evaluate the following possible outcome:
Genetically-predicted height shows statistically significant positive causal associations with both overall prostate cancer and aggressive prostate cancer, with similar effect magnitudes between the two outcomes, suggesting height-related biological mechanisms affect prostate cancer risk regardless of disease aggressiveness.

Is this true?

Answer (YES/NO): NO